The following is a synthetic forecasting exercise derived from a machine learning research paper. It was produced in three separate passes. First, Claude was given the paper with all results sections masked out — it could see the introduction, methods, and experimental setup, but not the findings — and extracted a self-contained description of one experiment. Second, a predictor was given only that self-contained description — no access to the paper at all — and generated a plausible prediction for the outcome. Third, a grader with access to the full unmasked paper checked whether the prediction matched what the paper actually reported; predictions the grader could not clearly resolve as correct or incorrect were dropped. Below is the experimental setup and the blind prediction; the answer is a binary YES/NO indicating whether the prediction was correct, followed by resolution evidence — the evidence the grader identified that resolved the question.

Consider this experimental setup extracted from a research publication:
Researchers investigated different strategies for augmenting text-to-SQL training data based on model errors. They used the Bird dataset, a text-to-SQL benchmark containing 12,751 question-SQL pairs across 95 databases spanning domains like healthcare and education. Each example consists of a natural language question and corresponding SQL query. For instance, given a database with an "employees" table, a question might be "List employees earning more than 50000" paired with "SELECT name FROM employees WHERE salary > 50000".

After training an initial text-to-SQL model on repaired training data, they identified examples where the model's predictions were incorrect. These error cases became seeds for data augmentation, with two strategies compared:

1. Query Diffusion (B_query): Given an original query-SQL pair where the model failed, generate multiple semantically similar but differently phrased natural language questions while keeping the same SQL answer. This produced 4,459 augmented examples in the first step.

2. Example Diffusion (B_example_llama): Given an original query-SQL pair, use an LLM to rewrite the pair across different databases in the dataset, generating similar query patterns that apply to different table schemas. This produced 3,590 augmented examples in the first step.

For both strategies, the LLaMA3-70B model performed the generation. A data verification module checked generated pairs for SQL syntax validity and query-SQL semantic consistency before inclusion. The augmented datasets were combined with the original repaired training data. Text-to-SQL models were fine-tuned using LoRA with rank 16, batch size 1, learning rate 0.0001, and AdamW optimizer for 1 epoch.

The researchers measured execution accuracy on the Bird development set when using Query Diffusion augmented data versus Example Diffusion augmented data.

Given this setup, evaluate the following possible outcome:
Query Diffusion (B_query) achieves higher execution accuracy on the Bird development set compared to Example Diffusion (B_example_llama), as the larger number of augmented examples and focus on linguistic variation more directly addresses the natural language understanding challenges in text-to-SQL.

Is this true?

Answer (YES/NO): NO